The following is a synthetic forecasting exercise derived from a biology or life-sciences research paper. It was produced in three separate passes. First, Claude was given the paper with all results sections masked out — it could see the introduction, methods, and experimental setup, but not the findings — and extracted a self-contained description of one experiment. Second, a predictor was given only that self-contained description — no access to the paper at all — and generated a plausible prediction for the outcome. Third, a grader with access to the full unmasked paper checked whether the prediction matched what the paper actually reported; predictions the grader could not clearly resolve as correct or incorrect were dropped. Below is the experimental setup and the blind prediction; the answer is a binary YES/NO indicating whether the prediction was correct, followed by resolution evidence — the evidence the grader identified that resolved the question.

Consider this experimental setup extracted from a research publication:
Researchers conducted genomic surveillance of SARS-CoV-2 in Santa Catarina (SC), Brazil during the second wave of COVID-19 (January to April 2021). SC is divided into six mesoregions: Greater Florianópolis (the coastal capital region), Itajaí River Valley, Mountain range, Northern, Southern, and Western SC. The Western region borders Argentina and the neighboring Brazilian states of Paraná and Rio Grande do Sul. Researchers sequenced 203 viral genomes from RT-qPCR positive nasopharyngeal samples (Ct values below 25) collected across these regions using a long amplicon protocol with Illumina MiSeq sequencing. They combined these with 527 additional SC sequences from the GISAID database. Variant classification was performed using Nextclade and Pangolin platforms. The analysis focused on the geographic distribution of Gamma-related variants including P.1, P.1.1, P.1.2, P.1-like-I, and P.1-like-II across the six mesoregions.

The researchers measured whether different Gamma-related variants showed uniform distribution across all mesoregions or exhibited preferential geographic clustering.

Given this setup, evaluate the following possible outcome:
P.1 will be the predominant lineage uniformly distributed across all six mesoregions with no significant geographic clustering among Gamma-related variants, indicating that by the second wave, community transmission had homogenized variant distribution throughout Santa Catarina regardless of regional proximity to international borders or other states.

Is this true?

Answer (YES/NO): NO